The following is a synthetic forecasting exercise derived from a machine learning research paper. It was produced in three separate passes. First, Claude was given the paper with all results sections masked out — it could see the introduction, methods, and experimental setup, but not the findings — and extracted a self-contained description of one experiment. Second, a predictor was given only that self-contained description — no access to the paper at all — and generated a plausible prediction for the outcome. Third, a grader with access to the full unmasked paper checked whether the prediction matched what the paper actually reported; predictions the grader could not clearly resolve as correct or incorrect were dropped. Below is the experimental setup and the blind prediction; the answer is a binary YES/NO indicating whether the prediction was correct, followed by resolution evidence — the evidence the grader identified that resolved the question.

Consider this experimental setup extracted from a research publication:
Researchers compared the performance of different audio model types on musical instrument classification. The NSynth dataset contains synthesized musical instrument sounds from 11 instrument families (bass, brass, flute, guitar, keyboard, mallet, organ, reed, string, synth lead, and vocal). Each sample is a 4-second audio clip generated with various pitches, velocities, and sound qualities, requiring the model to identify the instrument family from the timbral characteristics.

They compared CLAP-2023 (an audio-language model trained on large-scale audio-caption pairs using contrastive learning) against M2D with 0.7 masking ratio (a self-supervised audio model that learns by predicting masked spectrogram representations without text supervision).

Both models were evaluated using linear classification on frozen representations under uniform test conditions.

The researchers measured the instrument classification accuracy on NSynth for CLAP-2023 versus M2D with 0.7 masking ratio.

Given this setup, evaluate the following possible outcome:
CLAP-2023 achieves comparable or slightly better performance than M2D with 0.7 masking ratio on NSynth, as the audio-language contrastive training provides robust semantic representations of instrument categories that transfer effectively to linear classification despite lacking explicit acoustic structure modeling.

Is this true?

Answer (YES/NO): NO